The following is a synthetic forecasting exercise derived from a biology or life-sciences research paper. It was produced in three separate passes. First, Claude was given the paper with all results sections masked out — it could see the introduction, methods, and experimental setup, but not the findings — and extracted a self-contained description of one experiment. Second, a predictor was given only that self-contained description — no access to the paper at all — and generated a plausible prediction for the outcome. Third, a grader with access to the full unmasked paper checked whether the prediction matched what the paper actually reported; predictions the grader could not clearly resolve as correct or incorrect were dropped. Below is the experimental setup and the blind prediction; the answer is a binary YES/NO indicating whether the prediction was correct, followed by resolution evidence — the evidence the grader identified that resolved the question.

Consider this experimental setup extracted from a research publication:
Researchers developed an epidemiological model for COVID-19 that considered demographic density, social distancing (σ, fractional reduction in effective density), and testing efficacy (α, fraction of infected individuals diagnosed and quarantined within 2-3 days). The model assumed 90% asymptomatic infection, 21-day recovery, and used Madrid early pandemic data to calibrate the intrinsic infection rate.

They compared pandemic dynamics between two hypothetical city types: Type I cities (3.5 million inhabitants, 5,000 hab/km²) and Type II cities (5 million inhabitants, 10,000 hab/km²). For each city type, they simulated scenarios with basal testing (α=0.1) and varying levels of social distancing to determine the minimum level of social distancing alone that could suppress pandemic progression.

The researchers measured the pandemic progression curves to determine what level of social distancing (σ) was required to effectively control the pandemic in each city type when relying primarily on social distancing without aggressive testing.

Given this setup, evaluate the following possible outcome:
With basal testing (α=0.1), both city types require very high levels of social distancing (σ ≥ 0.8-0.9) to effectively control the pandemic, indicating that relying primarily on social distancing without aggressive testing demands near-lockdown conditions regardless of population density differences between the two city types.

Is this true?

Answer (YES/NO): NO